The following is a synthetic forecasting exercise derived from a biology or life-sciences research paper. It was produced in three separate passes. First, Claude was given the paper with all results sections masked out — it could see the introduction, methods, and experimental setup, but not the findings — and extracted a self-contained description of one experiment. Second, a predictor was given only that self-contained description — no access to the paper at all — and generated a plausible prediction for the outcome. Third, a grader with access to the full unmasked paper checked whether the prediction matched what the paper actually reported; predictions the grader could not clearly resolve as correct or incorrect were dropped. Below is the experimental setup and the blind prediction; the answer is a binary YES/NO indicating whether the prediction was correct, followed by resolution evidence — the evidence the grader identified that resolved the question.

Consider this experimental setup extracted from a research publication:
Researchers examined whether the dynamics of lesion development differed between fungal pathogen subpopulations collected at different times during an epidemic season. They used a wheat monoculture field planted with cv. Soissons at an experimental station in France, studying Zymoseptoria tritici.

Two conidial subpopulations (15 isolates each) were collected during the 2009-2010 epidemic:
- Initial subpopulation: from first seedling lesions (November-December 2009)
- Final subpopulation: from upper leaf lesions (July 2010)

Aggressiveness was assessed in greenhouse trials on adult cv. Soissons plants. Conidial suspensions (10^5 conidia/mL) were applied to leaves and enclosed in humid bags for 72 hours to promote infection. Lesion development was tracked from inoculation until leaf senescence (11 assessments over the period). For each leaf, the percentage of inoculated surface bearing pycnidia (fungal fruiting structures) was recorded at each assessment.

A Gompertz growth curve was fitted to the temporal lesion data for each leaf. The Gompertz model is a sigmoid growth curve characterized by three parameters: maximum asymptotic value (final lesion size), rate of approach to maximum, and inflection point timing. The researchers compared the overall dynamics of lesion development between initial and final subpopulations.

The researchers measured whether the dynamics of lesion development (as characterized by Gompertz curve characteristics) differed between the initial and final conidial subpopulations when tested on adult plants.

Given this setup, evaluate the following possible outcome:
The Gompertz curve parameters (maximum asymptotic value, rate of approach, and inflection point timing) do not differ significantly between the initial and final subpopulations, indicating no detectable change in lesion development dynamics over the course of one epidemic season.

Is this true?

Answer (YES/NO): NO